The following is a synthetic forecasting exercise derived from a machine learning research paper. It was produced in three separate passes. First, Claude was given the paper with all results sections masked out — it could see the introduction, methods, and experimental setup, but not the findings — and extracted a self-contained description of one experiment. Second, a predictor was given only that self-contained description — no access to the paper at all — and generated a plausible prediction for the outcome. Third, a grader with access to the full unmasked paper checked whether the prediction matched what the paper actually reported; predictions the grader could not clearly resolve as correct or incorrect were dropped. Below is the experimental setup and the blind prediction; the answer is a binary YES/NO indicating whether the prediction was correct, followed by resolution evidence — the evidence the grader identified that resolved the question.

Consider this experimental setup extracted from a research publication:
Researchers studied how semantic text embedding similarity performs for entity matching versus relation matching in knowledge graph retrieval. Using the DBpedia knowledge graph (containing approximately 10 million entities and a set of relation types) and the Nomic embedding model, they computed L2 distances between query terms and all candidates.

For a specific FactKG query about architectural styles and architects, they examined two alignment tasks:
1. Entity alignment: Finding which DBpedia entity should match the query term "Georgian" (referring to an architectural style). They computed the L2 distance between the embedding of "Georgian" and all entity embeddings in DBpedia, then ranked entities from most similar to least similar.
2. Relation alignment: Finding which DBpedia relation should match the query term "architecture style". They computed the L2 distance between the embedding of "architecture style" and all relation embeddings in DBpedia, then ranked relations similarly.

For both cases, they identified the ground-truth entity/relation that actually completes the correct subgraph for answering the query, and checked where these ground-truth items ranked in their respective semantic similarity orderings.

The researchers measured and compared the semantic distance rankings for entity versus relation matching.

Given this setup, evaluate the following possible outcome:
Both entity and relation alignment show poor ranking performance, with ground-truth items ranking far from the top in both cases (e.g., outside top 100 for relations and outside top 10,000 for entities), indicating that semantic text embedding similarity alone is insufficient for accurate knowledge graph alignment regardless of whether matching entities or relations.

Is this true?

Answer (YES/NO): NO